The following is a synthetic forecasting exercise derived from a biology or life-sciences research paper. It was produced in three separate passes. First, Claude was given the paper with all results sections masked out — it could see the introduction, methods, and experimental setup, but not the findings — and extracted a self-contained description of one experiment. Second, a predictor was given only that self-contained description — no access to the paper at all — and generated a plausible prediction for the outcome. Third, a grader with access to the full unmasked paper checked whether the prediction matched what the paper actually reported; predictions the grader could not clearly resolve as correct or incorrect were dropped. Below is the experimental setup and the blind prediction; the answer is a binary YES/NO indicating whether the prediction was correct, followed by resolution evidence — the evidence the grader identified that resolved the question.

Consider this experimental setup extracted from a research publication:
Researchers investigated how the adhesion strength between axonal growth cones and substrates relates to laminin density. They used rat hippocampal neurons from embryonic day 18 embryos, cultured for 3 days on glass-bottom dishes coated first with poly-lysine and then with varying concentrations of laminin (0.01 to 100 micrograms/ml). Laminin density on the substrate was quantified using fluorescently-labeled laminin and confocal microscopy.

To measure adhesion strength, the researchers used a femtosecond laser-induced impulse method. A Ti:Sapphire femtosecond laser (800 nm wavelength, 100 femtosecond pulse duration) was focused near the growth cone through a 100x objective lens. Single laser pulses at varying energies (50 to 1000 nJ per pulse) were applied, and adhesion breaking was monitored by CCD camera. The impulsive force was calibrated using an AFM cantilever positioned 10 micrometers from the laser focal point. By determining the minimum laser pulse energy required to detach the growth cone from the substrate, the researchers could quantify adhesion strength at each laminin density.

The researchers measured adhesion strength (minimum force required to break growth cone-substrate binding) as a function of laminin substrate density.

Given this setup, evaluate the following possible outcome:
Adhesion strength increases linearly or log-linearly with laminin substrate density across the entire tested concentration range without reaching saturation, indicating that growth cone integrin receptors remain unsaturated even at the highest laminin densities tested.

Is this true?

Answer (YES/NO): NO